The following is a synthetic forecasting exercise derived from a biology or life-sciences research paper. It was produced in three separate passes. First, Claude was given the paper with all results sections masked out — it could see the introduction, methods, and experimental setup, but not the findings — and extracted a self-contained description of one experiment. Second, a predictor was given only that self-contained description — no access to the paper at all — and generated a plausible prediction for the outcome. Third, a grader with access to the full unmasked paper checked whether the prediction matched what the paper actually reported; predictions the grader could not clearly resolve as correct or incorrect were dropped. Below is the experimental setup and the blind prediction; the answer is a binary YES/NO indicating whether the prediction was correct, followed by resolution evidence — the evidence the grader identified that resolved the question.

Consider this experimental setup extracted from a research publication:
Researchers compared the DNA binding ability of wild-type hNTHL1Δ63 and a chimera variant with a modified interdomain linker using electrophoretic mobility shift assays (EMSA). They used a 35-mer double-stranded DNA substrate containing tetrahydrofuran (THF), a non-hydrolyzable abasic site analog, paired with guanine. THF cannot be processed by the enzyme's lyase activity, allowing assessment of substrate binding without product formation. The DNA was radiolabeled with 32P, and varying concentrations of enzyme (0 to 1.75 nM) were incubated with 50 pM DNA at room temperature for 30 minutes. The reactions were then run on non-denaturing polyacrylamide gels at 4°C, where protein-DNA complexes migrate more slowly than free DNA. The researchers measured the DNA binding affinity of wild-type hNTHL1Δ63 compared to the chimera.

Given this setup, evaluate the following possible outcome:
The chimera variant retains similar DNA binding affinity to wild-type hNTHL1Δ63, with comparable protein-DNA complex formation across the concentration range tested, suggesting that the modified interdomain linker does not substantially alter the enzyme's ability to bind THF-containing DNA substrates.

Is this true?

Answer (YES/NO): NO